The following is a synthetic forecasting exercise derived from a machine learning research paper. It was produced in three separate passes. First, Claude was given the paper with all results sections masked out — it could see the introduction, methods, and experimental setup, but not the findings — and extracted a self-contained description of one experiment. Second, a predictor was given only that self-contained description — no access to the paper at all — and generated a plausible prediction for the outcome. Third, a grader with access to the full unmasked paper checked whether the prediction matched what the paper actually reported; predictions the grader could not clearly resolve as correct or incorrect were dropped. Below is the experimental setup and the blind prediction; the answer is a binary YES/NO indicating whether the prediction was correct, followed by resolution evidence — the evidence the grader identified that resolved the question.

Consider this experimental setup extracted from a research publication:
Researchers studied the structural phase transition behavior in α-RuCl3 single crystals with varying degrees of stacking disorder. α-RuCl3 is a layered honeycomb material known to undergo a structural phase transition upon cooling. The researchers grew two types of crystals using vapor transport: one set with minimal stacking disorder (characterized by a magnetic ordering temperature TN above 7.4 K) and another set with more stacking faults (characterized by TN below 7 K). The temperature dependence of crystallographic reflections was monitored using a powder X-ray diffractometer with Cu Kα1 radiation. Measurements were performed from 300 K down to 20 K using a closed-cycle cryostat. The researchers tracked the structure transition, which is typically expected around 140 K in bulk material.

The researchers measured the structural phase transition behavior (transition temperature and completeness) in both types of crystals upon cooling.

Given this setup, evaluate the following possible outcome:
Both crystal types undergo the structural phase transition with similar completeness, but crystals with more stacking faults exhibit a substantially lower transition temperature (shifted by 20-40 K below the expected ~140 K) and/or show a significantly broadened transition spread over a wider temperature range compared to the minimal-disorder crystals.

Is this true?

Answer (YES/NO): NO